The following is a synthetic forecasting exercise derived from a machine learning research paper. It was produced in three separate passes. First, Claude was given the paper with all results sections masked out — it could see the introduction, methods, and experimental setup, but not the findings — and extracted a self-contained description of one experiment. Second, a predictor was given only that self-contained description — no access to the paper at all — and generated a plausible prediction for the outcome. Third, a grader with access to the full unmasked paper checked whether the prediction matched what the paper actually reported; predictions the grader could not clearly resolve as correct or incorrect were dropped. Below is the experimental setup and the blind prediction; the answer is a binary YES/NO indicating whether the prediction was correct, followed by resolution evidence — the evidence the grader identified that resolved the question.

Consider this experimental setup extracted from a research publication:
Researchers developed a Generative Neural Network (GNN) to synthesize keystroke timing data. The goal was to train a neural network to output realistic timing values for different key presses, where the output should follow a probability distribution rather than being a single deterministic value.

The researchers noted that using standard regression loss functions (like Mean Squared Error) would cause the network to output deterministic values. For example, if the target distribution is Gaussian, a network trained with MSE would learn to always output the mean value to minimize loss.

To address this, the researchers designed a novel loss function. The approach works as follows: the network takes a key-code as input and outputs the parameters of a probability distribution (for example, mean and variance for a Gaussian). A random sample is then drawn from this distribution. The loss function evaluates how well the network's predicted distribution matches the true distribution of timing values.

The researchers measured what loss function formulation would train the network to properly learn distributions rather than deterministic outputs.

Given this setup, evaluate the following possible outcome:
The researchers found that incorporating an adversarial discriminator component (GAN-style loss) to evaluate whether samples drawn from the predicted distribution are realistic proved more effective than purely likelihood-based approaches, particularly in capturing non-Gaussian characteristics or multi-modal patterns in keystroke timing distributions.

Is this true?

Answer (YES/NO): NO